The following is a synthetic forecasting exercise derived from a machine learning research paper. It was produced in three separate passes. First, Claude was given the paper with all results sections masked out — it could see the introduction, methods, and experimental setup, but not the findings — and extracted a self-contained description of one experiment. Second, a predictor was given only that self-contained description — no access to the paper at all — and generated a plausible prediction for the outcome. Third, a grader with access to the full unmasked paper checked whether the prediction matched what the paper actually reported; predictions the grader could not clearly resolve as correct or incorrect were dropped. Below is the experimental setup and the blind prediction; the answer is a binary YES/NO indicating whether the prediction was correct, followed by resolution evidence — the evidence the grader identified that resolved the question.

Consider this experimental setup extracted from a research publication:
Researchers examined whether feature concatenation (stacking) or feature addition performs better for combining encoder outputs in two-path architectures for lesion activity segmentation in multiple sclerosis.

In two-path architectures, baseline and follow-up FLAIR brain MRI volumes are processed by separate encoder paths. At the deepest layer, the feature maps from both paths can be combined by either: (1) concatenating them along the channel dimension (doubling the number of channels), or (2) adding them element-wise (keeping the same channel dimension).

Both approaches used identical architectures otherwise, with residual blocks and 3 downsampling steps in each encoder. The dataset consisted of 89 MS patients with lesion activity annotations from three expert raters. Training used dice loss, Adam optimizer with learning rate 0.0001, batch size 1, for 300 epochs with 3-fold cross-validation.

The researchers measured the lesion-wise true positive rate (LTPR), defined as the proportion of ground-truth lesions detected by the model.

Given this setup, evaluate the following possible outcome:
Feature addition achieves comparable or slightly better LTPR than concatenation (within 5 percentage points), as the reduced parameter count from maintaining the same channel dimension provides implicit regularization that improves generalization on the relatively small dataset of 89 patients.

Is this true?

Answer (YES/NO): YES